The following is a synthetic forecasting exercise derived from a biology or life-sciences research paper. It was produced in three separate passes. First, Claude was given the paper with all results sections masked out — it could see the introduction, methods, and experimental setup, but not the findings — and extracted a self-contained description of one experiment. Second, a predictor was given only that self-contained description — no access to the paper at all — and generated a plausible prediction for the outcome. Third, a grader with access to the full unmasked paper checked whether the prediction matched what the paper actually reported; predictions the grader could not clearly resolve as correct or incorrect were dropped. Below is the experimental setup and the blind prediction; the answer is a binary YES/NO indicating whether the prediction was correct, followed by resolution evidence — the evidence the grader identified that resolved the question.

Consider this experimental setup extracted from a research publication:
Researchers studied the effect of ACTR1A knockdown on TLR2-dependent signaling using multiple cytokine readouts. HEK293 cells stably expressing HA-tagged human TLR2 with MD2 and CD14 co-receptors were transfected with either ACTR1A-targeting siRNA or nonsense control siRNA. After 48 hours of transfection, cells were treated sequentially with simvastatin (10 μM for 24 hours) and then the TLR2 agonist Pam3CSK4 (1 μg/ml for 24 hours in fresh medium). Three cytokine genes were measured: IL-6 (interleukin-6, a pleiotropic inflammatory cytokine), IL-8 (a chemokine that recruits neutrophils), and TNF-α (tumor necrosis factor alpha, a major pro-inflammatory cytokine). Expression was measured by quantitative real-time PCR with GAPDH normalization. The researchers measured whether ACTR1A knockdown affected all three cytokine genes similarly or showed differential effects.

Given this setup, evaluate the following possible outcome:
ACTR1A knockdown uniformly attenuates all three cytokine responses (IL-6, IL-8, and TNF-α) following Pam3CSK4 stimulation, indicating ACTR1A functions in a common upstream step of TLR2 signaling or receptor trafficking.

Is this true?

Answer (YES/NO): NO